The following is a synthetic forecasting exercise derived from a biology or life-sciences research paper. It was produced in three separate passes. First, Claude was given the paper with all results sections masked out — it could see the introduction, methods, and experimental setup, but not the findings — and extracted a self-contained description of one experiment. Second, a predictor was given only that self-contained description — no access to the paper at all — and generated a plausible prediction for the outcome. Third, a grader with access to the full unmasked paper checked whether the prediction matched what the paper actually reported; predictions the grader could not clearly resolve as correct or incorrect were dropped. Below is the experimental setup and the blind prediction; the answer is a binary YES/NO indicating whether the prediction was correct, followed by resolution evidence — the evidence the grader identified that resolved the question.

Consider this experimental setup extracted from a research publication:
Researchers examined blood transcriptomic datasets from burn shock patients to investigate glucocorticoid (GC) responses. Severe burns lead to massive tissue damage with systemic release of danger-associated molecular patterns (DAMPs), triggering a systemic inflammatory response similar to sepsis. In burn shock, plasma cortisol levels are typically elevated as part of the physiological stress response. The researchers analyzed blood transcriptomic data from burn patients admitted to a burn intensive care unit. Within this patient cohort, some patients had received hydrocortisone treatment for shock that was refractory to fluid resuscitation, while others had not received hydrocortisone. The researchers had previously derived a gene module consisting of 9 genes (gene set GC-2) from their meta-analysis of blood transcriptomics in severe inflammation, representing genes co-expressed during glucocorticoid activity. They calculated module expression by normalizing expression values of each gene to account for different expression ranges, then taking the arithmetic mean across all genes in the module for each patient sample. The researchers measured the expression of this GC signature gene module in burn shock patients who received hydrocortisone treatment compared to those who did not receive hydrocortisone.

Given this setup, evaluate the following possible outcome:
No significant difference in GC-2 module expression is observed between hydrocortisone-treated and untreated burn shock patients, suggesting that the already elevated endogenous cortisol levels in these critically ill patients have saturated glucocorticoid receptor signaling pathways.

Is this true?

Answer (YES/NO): NO